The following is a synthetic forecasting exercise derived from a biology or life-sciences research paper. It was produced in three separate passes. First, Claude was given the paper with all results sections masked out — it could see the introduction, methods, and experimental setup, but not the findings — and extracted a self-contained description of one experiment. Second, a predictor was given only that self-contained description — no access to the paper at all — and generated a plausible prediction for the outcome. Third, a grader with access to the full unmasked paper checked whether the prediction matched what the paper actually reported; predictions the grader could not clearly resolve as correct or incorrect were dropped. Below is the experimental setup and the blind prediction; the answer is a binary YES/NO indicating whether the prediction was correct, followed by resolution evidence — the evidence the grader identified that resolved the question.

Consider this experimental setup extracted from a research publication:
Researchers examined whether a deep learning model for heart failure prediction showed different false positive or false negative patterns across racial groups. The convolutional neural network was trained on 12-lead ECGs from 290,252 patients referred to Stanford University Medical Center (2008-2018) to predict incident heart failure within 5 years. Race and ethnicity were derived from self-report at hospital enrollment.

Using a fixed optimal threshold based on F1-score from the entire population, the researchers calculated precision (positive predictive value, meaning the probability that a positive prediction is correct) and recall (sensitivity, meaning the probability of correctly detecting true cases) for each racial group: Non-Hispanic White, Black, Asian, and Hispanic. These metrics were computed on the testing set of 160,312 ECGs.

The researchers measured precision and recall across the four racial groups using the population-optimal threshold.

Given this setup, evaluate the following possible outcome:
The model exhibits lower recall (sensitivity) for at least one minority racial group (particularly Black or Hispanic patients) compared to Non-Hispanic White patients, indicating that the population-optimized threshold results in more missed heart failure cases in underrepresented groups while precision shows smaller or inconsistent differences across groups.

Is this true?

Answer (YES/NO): YES